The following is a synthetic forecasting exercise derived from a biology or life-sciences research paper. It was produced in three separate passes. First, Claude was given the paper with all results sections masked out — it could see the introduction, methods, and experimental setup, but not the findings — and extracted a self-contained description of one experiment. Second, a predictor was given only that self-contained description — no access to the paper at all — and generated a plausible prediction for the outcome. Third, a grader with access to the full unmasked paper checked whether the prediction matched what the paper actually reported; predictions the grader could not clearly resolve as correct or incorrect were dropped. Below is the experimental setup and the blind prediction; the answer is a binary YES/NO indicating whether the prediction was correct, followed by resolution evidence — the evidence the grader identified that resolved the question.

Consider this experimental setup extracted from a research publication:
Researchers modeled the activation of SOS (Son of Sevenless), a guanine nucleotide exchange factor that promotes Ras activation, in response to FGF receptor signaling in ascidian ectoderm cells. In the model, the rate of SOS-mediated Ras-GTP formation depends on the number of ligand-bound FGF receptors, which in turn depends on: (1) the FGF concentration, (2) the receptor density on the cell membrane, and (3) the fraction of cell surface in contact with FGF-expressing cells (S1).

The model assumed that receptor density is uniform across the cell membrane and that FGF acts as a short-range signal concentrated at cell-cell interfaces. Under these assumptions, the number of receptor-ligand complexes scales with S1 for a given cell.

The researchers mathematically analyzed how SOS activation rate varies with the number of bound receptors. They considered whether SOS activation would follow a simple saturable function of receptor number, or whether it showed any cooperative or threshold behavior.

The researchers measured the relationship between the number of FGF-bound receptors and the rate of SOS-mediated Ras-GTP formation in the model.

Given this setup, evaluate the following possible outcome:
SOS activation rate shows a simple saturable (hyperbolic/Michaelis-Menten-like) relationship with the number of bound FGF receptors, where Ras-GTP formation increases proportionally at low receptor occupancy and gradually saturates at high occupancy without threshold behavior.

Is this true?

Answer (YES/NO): YES